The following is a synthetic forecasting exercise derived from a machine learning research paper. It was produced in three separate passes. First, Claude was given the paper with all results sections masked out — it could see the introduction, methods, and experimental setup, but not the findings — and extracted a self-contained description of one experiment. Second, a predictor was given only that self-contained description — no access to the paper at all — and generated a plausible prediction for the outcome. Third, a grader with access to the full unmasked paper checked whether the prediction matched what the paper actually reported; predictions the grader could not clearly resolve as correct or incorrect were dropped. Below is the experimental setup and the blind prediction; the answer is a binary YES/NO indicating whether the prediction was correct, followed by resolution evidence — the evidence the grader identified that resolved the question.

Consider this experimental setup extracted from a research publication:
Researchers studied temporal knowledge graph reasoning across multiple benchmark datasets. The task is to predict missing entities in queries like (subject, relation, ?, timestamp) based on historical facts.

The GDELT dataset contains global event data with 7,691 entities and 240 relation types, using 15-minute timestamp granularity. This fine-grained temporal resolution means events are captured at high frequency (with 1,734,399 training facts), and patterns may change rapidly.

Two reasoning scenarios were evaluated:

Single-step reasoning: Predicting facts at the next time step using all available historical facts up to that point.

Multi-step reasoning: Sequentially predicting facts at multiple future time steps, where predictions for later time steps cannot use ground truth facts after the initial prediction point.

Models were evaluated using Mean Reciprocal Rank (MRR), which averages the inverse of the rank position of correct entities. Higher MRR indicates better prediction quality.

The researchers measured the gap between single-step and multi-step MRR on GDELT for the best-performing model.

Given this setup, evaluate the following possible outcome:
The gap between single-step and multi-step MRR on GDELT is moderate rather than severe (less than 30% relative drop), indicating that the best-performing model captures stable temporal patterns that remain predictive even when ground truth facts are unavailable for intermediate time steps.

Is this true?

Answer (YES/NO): YES